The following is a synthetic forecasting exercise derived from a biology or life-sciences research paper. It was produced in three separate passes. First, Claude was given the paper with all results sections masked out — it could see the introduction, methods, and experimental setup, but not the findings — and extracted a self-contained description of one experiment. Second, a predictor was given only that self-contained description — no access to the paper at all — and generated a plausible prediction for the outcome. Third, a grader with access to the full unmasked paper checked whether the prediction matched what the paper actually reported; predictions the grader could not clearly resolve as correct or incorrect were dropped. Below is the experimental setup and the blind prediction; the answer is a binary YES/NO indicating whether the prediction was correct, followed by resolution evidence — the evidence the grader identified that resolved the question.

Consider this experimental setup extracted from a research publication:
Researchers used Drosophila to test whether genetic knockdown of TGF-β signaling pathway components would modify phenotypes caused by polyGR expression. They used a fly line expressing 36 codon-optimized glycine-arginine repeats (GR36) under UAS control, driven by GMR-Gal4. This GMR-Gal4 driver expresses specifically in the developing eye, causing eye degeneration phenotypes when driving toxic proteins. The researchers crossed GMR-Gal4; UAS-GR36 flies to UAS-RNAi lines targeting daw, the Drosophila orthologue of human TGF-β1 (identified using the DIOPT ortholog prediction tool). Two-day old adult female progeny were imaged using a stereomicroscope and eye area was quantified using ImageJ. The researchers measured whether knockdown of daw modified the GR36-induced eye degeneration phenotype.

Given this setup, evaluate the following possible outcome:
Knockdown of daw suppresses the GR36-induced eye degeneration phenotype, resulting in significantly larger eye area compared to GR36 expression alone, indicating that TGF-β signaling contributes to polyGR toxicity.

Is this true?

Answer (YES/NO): NO